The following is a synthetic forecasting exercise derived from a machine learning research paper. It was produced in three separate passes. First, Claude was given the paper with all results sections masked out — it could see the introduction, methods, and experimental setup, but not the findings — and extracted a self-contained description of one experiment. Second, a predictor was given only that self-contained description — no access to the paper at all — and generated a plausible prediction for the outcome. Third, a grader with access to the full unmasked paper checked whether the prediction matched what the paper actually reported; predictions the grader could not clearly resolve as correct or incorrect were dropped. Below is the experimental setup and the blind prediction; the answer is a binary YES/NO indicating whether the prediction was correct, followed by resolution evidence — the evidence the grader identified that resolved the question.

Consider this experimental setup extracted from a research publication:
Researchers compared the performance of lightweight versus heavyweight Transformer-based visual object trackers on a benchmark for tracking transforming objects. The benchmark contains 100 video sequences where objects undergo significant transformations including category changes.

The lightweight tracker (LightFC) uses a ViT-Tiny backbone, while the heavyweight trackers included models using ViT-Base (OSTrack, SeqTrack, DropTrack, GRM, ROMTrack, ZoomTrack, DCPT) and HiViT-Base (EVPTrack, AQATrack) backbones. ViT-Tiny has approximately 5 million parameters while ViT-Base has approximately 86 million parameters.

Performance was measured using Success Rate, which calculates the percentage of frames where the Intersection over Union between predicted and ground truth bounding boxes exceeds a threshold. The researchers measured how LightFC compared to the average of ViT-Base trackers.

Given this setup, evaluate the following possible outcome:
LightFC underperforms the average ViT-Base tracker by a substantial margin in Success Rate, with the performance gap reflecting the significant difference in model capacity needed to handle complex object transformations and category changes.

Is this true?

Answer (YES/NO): YES